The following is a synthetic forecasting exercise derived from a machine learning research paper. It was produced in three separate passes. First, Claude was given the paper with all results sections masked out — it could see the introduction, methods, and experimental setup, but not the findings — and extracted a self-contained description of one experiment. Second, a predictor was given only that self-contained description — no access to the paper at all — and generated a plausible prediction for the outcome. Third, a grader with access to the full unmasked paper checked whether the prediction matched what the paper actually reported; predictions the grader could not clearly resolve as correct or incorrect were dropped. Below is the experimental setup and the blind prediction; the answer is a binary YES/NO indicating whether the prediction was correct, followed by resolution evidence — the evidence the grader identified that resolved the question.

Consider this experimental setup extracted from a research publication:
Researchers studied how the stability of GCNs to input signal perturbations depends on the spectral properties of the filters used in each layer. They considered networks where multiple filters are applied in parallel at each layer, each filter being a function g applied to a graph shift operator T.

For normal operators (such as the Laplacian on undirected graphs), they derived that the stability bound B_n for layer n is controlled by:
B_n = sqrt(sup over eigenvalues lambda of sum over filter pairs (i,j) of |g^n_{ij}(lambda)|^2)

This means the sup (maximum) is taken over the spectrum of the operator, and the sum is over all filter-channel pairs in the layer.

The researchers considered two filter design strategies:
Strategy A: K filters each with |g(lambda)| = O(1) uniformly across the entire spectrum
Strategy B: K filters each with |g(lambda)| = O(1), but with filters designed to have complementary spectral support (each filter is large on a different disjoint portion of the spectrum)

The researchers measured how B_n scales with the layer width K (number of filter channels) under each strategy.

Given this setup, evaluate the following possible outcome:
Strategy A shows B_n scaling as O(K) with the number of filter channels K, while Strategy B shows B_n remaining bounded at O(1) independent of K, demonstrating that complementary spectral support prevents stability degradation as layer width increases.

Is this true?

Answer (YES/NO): YES